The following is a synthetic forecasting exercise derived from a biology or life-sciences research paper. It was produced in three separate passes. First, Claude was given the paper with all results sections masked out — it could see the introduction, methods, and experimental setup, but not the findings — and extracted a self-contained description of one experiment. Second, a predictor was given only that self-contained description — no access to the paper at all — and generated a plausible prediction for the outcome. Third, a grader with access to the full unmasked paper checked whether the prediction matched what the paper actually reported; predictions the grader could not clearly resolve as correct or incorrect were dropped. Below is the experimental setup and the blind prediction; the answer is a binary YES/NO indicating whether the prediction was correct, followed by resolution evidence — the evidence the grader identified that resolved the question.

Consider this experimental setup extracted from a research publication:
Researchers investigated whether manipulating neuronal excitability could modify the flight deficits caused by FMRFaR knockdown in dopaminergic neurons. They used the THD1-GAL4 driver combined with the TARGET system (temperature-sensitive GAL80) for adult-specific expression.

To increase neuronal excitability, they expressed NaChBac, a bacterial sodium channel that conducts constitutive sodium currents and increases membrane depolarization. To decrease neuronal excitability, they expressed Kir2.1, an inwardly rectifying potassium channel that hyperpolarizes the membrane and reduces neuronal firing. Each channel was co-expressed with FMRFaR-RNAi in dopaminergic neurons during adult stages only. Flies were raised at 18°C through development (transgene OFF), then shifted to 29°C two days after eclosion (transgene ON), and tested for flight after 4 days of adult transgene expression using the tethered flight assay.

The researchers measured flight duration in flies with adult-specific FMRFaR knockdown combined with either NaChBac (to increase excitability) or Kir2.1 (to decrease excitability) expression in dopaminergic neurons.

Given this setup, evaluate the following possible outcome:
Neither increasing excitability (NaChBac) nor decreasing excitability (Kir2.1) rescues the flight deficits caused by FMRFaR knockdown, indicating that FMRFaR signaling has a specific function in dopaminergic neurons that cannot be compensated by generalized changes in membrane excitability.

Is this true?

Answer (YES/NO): NO